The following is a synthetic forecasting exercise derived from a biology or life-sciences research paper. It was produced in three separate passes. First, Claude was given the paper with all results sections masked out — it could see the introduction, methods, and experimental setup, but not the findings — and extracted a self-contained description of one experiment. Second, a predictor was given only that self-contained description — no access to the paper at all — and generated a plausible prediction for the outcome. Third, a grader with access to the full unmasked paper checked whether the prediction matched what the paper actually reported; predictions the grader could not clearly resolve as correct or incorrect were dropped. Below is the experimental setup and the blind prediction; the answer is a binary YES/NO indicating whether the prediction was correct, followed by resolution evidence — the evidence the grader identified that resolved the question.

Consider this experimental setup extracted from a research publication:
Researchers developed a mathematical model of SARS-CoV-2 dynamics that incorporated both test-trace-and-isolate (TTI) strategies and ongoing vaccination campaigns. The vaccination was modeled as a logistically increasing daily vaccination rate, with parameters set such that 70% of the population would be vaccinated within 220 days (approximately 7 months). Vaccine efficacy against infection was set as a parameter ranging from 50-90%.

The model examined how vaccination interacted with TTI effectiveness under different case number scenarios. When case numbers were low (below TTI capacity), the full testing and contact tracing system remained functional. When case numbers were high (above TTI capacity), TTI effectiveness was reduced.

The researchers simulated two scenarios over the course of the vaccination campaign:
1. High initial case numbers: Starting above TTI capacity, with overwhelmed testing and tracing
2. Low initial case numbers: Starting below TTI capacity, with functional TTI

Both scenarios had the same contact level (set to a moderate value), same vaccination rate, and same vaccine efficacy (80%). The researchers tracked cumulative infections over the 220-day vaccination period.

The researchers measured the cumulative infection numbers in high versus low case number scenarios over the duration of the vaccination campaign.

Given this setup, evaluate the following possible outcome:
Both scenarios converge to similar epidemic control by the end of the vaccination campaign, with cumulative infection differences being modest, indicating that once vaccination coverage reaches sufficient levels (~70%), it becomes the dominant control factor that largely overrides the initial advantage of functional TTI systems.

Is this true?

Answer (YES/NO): NO